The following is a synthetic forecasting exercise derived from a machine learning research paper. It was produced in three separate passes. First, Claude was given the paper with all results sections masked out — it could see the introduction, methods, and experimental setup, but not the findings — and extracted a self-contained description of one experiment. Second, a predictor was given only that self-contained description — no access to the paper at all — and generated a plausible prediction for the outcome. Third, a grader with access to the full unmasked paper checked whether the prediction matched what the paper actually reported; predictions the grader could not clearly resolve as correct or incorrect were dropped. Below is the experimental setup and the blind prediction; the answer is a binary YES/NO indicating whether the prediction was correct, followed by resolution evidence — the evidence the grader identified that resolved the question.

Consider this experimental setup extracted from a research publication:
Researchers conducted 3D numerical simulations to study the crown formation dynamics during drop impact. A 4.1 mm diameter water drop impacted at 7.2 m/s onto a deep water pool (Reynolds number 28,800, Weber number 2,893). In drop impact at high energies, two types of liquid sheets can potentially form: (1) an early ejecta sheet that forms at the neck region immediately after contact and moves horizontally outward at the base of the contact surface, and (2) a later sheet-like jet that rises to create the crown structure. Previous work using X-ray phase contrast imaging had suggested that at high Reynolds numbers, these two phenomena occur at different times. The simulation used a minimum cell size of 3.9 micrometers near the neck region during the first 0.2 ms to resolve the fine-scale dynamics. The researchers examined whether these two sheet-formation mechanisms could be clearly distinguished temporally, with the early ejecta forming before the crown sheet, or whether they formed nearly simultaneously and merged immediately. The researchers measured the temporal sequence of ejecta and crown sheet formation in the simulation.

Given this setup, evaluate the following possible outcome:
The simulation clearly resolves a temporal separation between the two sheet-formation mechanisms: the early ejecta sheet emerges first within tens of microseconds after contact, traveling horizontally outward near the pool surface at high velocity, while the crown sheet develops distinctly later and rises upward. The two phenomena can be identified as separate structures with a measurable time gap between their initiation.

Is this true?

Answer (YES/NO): YES